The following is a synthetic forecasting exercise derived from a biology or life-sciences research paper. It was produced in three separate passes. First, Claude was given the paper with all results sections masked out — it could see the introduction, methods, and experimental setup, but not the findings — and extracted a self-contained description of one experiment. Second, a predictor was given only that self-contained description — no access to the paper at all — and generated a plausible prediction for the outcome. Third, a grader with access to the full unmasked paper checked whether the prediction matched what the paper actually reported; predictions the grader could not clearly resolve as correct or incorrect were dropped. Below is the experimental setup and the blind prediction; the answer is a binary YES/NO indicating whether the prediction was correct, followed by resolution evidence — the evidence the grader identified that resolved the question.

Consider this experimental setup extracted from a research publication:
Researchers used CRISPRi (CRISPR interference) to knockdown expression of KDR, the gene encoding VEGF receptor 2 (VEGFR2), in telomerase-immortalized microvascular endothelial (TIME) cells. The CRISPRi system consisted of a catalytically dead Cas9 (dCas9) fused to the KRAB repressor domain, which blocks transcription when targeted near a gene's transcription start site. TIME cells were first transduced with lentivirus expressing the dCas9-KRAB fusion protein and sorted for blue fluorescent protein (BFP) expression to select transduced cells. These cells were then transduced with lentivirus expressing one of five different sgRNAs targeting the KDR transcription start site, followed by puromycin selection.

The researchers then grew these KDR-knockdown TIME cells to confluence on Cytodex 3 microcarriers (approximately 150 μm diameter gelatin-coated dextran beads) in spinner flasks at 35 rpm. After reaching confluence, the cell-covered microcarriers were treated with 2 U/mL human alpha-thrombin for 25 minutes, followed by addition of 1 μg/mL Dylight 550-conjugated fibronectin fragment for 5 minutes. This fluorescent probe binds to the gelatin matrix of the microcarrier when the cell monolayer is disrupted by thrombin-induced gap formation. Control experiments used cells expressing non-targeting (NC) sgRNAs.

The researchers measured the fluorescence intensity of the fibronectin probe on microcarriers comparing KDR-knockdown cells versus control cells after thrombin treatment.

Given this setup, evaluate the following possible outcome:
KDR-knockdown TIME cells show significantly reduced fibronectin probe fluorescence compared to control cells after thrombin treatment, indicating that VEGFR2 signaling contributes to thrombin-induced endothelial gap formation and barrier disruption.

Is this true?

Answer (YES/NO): NO